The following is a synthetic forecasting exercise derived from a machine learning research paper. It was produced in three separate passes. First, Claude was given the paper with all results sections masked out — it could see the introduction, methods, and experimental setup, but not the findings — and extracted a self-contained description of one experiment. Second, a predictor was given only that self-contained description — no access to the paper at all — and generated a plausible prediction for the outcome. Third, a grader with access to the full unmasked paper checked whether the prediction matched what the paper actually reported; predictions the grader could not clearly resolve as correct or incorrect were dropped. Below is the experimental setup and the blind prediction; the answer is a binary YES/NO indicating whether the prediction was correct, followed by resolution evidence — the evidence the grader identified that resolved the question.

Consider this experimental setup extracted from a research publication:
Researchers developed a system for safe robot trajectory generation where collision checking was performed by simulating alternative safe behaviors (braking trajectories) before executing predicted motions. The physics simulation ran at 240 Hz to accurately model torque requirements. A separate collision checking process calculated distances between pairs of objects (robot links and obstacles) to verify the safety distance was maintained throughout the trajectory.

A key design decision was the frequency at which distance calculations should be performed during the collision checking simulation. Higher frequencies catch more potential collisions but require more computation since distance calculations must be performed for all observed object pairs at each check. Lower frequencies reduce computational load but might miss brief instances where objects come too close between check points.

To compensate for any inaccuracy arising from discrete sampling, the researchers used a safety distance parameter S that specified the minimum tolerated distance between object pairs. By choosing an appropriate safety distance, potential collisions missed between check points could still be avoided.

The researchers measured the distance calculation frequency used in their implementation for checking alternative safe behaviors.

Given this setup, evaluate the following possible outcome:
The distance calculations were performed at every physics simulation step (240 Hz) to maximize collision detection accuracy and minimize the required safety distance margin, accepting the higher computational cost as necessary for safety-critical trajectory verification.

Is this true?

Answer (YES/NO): NO